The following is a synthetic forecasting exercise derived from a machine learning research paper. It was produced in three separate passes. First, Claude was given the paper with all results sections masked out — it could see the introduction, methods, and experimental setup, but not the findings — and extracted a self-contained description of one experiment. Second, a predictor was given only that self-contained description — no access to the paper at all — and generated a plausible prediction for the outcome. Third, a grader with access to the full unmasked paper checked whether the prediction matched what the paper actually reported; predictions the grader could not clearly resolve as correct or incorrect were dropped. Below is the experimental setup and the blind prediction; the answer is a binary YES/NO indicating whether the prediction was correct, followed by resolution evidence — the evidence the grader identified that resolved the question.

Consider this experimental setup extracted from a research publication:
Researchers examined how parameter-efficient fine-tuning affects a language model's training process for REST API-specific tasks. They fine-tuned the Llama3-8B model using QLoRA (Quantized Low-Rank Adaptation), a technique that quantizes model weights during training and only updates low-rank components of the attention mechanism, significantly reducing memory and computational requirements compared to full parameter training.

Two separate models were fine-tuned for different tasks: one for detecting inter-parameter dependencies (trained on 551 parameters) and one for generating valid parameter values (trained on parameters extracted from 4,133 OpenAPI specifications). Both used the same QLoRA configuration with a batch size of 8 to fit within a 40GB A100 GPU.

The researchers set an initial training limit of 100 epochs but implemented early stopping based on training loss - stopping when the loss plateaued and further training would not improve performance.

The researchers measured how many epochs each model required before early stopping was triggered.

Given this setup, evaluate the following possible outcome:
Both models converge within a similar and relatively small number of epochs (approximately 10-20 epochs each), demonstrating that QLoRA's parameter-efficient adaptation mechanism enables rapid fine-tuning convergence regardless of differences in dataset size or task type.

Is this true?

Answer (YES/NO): NO